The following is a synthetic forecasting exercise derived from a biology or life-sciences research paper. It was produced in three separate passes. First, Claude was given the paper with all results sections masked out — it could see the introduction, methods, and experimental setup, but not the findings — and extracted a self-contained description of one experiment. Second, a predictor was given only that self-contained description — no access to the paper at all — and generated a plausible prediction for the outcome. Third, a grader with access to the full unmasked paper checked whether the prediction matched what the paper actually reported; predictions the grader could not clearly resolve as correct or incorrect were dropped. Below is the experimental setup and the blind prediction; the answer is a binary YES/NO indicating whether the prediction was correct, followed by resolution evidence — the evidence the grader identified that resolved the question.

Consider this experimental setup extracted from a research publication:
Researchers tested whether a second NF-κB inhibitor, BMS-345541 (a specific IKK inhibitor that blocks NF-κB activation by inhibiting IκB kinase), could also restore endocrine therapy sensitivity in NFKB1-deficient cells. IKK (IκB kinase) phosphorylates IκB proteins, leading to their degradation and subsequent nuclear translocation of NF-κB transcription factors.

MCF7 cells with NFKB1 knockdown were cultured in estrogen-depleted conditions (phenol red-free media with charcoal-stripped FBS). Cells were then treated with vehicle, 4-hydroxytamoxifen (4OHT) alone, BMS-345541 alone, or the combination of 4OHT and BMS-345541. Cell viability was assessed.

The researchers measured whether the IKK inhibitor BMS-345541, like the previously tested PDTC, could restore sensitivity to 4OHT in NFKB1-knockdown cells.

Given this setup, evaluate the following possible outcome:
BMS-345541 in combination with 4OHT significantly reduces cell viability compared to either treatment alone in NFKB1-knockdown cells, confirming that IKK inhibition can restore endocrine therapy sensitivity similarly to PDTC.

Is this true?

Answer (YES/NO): YES